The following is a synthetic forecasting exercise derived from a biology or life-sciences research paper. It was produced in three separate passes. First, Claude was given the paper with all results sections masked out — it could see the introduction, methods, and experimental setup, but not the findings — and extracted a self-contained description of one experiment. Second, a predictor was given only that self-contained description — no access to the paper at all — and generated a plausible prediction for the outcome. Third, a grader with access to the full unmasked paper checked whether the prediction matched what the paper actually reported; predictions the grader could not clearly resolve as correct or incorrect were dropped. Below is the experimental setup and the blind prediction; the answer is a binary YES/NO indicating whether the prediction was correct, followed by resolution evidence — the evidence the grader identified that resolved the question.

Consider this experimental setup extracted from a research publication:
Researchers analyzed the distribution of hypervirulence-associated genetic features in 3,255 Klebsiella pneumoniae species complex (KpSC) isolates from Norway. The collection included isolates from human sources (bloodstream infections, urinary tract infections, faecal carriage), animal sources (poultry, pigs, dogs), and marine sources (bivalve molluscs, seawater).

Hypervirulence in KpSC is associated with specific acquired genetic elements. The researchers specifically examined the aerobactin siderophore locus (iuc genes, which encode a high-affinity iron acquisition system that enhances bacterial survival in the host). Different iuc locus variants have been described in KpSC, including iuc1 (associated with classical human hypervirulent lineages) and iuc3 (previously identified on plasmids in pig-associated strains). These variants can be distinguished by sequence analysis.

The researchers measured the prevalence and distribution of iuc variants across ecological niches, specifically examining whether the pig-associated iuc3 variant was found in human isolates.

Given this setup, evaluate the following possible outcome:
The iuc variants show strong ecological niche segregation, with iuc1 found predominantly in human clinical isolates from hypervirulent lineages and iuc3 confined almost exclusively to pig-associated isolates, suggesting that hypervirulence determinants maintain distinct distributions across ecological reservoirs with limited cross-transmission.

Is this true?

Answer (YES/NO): NO